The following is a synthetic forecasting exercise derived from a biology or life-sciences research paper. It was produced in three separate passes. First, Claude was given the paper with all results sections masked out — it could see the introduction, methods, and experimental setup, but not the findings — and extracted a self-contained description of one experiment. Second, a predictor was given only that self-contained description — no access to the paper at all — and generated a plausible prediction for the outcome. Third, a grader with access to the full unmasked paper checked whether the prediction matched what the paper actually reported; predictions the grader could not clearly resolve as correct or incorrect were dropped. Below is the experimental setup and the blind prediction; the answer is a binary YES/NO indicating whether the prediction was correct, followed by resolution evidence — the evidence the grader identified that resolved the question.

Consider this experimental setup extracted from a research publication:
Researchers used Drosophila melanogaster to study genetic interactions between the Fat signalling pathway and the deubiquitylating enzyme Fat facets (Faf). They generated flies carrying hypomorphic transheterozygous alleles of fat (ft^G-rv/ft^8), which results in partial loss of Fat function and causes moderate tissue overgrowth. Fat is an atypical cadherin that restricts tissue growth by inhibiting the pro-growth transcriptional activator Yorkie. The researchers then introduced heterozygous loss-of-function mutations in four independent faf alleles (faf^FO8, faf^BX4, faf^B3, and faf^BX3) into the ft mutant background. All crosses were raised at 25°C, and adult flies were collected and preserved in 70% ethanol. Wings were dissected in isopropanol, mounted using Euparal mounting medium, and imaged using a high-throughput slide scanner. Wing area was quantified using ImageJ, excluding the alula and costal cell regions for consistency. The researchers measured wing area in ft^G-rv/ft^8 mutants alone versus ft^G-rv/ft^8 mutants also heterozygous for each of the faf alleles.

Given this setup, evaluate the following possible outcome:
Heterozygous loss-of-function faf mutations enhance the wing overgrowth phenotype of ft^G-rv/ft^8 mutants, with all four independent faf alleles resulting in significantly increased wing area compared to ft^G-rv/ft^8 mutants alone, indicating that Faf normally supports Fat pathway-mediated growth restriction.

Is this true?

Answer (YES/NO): YES